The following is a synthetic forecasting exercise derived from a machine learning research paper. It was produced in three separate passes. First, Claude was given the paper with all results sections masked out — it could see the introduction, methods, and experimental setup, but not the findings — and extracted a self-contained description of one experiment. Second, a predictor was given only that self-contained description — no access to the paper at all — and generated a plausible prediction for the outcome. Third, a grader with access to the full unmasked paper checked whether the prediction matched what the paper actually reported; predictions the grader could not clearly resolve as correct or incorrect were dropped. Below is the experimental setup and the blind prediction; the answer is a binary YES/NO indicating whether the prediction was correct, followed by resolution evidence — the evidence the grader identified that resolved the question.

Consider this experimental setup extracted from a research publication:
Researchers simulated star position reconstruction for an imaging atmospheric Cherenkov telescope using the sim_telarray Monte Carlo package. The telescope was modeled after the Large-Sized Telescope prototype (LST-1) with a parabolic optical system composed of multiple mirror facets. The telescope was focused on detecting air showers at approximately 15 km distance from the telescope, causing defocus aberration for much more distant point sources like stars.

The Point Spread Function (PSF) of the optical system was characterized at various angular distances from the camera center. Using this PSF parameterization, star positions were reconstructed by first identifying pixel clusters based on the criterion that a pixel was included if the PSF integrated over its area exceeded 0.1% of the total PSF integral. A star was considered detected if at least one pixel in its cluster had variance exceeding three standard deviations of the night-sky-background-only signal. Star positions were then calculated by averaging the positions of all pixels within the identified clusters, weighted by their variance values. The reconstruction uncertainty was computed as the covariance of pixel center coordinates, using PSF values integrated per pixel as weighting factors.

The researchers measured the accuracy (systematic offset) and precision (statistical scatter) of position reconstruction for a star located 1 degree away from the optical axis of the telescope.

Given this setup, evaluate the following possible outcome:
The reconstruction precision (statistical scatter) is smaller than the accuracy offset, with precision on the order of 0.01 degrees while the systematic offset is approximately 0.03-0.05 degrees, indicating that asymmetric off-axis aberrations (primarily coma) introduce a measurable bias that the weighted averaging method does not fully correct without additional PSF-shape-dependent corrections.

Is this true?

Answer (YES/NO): NO